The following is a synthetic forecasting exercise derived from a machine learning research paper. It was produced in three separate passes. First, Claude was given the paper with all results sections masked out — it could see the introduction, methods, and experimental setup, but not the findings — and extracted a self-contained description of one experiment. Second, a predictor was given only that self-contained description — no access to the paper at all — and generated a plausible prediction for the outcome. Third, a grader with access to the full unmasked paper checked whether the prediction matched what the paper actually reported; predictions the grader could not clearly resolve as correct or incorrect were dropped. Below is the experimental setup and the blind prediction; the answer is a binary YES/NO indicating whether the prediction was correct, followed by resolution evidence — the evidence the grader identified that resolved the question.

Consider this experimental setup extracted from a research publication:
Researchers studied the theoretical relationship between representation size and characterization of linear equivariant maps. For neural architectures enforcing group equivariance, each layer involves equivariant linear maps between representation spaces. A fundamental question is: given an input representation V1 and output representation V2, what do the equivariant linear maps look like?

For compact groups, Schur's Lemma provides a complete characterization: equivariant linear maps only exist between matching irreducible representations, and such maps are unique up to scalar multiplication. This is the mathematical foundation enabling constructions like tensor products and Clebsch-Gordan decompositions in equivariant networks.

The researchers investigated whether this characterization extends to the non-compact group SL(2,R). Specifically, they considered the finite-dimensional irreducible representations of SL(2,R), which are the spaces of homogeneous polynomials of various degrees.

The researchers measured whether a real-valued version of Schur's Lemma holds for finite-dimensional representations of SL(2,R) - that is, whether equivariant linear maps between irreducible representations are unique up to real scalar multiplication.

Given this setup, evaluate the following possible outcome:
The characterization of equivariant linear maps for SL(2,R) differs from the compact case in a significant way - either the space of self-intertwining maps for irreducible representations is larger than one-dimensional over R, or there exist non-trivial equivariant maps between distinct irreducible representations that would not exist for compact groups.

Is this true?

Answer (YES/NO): NO